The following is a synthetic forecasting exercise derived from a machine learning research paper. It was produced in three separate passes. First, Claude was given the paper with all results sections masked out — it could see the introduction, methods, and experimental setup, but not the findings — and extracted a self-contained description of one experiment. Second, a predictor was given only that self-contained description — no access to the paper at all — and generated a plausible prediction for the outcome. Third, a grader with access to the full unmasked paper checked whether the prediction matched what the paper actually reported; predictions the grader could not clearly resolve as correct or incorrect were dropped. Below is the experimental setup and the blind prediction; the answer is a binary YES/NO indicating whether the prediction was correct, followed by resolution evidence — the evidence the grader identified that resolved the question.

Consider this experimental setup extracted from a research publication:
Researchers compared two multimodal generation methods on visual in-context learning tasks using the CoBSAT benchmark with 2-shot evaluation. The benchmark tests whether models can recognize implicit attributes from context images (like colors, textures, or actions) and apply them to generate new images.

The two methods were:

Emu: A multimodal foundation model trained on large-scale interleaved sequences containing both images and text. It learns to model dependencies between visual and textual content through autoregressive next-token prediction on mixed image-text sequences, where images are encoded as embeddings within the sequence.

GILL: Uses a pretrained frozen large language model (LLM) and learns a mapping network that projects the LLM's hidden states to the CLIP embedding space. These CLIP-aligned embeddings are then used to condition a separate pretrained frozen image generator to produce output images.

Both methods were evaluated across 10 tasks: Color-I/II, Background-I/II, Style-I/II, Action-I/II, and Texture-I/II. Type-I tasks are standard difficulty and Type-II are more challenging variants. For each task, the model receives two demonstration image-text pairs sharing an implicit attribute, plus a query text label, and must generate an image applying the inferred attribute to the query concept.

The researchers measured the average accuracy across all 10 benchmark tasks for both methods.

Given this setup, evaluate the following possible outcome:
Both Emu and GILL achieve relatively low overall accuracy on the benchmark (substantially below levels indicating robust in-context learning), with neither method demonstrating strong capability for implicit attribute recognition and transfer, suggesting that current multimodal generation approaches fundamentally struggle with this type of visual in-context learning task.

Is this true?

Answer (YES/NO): YES